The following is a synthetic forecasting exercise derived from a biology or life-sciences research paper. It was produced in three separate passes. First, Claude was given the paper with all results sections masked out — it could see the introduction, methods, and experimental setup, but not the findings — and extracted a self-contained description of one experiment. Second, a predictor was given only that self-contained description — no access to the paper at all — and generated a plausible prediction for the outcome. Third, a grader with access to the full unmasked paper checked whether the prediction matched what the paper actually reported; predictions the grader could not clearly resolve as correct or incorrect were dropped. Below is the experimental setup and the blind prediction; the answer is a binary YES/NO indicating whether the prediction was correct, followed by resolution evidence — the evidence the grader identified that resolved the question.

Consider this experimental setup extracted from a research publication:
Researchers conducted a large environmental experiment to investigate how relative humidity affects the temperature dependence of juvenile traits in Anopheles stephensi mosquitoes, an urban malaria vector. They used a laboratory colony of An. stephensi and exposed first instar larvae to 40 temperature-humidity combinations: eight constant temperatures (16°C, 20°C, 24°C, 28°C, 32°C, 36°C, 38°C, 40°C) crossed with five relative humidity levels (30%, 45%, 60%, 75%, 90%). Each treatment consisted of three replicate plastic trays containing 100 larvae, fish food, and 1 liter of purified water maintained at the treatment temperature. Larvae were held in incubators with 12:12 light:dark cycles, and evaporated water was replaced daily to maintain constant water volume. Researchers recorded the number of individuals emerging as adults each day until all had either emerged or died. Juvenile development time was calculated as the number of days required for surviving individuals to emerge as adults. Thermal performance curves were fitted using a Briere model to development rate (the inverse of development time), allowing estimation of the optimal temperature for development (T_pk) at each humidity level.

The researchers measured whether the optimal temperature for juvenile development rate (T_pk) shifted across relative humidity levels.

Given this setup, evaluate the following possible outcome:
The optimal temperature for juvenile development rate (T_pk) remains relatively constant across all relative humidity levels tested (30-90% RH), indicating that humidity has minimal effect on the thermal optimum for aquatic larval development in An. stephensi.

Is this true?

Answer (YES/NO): NO